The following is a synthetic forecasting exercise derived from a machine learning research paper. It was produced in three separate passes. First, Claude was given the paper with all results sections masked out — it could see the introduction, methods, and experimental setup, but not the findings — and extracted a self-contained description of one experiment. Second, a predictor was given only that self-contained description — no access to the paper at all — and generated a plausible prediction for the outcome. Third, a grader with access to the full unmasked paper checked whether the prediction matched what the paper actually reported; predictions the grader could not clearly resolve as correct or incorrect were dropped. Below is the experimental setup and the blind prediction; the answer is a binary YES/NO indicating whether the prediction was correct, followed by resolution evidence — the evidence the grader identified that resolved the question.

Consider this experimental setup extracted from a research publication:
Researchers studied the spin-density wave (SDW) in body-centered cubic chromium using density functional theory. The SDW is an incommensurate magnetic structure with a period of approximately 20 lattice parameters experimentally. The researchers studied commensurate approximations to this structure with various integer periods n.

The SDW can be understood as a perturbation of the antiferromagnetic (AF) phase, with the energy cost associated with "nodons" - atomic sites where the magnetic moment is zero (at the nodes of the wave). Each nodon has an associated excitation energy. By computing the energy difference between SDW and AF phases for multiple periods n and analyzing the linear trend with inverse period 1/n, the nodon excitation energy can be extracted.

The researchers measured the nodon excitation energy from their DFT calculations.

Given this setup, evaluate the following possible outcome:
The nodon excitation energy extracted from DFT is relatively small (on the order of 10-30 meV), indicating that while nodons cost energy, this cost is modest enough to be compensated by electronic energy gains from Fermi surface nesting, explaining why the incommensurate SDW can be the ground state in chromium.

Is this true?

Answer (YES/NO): NO